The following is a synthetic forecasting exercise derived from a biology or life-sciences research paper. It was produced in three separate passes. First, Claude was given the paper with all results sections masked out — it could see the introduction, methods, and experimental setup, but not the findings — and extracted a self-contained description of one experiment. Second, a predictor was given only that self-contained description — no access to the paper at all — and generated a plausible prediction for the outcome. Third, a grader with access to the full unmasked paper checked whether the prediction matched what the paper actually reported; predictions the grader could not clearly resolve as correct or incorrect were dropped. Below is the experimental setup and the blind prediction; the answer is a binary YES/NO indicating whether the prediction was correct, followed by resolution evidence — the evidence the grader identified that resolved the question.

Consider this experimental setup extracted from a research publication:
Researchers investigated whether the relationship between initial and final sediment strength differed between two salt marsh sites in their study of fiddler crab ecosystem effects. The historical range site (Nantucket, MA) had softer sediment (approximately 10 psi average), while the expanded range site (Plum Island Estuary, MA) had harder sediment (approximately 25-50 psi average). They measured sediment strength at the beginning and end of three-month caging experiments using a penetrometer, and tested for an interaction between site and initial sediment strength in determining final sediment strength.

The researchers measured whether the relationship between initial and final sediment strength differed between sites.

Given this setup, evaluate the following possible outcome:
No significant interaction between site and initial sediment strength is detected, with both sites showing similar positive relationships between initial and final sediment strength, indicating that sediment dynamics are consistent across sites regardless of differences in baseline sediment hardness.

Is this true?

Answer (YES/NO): NO